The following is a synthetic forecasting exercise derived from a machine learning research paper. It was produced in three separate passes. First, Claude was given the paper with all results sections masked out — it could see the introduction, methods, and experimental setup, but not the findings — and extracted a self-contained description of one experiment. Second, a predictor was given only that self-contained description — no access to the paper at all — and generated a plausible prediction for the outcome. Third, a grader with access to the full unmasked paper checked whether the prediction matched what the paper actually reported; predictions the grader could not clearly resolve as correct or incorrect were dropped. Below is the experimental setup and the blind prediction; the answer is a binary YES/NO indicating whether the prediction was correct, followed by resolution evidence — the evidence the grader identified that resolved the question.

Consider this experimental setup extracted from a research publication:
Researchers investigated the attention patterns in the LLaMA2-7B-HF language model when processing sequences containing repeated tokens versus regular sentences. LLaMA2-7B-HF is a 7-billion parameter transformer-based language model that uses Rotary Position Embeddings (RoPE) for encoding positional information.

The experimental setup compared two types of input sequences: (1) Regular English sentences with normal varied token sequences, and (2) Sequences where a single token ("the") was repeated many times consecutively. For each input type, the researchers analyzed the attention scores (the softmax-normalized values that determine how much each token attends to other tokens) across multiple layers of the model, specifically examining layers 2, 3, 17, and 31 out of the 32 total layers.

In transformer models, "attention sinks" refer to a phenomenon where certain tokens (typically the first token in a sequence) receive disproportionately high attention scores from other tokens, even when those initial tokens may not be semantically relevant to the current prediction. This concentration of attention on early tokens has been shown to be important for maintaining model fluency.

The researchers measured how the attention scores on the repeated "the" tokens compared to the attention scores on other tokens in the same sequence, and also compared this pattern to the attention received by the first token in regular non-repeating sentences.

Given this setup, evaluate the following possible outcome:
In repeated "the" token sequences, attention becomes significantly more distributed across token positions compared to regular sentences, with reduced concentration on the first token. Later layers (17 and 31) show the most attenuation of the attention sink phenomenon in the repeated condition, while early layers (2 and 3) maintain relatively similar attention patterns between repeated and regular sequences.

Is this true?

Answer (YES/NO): NO